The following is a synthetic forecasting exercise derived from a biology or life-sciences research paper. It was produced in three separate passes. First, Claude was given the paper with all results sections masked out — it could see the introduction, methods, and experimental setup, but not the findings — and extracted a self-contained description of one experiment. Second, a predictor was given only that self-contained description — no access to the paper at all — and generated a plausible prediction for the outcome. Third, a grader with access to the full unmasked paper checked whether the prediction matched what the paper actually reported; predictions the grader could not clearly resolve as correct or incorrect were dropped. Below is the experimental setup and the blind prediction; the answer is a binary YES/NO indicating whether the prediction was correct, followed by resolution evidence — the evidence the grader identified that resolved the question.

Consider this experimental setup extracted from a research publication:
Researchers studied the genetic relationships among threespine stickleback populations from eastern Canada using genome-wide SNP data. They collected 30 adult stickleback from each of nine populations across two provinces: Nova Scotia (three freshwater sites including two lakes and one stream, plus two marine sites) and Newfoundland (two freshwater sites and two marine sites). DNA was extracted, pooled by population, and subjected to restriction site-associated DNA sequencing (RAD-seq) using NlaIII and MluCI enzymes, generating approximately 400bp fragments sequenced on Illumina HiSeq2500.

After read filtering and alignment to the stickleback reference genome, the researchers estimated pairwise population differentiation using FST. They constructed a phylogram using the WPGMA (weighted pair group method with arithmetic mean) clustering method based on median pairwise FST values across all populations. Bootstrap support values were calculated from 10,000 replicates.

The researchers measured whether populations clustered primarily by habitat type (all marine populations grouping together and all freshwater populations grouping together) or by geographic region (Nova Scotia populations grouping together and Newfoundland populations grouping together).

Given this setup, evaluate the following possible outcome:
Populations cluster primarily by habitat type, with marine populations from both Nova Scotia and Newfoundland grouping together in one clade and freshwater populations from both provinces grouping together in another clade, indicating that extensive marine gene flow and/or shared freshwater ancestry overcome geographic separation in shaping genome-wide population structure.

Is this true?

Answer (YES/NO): NO